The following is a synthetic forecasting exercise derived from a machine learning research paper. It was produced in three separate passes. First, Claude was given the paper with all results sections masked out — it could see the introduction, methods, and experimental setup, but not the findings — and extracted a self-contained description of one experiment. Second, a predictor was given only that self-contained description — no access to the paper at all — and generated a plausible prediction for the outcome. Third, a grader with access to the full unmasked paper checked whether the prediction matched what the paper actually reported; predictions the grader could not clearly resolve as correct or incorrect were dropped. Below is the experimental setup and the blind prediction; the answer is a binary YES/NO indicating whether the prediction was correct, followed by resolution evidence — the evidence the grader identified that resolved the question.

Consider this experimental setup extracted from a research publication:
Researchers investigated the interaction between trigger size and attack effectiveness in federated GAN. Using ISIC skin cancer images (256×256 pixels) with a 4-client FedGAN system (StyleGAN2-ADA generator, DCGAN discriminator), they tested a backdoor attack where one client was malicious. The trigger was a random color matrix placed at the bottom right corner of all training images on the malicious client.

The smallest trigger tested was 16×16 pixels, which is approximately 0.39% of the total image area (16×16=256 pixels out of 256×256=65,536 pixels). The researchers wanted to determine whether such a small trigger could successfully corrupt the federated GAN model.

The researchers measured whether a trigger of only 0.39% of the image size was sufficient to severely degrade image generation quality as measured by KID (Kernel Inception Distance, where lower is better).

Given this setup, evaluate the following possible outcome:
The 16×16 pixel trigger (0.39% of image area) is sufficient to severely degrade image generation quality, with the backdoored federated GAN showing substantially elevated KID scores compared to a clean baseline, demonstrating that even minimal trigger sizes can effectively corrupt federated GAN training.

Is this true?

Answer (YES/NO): YES